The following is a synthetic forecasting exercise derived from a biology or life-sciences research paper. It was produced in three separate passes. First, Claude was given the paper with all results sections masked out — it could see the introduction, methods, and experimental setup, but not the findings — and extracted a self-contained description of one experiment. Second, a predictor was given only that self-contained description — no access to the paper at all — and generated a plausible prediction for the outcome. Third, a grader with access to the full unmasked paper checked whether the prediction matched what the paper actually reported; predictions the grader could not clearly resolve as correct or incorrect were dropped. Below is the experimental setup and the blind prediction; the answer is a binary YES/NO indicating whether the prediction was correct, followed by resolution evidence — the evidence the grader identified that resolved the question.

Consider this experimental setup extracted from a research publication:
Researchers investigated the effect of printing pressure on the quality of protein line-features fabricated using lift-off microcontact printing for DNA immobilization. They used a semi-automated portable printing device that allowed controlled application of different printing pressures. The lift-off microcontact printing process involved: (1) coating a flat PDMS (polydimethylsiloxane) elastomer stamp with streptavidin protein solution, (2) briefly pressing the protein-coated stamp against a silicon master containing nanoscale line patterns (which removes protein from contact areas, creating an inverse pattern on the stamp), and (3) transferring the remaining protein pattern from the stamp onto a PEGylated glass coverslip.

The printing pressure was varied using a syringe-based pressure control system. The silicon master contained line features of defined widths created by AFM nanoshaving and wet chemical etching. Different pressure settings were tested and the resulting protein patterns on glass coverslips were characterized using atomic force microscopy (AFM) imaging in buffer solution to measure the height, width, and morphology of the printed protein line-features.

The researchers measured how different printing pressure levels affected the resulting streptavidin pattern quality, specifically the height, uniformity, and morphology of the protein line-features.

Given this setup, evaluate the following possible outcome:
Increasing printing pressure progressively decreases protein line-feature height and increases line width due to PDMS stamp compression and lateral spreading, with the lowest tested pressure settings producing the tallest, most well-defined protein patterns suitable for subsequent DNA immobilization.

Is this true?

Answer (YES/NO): NO